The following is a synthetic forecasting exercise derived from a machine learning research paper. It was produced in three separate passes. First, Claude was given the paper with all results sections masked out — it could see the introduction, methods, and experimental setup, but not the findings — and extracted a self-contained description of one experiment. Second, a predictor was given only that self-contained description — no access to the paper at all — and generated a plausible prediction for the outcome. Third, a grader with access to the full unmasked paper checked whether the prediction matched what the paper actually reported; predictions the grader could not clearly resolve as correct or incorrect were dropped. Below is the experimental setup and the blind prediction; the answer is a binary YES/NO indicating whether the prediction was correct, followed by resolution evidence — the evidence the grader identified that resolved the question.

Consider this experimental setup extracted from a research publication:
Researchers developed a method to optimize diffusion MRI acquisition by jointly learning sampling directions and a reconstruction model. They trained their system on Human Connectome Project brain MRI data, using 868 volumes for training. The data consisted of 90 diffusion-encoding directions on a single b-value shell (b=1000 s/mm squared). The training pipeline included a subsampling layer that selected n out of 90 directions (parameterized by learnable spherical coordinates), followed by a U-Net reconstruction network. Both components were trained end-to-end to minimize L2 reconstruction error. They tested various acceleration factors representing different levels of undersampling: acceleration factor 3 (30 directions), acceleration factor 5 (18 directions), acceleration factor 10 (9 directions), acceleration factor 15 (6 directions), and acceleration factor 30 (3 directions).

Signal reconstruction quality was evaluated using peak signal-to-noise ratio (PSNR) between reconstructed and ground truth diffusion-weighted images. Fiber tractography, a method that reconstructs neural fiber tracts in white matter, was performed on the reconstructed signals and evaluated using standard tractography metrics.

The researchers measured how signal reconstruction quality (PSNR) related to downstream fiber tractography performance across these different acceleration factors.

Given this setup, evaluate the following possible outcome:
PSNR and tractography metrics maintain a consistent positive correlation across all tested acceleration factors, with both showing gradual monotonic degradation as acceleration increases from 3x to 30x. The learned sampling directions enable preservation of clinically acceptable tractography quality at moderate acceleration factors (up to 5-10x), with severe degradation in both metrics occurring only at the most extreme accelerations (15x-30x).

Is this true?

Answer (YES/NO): NO